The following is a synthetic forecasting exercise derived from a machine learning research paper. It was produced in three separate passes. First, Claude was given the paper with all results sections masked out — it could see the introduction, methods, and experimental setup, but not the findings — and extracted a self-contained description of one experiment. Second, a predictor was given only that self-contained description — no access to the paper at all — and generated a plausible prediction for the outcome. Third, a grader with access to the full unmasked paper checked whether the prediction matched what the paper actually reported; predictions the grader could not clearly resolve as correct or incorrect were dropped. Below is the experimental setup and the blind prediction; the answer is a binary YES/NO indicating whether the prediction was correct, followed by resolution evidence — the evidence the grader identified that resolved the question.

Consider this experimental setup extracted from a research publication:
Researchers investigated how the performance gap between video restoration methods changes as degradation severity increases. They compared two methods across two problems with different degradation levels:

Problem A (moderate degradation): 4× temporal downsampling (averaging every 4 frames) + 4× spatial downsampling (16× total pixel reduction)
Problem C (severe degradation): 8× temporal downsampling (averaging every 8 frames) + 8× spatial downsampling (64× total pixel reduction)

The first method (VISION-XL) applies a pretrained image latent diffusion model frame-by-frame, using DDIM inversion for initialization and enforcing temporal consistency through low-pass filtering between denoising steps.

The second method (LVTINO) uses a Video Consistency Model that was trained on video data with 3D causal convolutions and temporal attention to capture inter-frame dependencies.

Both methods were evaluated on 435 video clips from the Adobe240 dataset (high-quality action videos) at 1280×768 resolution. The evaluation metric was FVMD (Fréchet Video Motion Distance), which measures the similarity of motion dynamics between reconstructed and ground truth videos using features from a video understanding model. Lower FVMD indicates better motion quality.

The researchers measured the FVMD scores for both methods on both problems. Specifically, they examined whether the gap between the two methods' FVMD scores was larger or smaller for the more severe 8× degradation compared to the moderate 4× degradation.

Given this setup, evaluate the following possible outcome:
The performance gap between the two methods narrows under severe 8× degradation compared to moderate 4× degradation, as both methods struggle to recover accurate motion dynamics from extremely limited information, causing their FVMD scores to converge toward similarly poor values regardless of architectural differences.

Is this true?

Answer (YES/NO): NO